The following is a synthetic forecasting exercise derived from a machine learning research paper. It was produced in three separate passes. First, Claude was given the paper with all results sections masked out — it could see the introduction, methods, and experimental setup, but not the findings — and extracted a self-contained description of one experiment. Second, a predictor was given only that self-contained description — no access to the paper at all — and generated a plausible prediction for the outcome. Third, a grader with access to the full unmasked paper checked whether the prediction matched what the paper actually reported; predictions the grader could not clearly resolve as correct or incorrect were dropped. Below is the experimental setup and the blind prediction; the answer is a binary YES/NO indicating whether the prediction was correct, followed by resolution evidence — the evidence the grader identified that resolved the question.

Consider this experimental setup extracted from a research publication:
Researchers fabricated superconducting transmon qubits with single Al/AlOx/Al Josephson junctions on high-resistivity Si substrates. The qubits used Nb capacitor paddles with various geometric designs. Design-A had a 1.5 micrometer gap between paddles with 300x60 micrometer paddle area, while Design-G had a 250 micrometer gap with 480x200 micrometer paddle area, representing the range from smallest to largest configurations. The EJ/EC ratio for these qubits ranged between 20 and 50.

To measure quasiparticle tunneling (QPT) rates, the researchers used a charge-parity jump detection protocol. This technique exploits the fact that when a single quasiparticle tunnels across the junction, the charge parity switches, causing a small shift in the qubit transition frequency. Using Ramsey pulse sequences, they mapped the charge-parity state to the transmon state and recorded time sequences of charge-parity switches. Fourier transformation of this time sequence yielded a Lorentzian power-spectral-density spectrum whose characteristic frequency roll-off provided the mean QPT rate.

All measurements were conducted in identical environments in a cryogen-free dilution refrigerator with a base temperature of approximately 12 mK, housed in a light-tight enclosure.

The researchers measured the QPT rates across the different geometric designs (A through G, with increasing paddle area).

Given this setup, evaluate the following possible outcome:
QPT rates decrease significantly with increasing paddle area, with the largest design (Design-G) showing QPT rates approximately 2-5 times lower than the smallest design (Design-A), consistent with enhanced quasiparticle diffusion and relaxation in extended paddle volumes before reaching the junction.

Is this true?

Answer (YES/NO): NO